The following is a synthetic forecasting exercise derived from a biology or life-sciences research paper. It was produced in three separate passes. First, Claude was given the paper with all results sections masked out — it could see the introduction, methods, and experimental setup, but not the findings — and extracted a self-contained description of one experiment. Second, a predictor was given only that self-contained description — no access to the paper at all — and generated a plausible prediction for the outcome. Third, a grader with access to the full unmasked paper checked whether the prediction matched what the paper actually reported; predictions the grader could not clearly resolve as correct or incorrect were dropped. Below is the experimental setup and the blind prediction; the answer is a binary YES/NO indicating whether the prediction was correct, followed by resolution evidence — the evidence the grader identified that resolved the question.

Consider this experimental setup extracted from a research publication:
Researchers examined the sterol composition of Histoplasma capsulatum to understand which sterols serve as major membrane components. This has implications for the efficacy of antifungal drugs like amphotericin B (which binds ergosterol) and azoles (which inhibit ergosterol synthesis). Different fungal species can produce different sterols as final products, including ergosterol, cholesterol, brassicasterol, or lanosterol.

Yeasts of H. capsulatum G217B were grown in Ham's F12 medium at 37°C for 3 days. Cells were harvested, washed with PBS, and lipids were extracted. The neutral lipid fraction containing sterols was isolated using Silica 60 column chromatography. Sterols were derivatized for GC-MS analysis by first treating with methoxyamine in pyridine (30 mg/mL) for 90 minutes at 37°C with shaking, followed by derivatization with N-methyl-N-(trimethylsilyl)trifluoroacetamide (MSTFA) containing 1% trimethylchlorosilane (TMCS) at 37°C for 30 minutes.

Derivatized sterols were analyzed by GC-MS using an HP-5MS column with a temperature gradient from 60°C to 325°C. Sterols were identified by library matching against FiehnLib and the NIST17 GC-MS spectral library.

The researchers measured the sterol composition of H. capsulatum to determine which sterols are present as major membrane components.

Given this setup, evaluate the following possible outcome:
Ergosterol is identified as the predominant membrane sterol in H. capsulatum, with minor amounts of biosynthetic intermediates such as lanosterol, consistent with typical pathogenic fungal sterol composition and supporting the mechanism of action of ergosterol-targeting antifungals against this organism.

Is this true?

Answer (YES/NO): YES